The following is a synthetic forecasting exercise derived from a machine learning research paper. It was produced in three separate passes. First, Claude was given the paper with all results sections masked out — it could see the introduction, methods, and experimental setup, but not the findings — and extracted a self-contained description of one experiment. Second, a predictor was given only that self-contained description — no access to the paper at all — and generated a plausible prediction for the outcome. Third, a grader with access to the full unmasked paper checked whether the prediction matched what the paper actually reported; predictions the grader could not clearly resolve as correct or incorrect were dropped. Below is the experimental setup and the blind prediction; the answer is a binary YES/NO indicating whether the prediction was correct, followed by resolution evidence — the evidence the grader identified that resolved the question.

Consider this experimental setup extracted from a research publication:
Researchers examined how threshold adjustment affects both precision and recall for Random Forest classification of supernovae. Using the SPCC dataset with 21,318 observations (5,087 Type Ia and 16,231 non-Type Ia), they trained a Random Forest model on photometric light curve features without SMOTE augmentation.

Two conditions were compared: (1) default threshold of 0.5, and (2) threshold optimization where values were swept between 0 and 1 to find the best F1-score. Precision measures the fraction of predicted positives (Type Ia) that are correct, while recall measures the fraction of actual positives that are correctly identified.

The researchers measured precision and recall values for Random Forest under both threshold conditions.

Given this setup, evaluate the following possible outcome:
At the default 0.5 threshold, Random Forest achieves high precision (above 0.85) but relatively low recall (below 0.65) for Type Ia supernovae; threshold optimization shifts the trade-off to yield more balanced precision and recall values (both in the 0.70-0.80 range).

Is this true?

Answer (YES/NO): NO